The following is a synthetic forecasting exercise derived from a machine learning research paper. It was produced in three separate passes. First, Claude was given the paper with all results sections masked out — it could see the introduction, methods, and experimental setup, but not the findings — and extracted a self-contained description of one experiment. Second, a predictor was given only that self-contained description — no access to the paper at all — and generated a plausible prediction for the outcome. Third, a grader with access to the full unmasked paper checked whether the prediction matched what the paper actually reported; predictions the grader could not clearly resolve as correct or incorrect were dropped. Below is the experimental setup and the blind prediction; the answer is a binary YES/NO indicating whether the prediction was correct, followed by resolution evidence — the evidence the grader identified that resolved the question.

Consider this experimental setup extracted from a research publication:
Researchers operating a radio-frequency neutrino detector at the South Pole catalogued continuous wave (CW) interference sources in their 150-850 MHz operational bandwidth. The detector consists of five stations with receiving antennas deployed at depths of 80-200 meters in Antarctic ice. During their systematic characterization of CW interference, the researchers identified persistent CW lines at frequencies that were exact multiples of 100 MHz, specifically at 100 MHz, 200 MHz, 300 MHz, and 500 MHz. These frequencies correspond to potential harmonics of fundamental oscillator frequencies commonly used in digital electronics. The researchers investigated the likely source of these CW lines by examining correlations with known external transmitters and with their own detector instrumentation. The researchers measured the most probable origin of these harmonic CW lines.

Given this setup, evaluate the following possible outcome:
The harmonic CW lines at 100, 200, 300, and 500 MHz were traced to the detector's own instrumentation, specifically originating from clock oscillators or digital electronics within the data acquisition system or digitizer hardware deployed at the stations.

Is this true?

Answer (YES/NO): YES